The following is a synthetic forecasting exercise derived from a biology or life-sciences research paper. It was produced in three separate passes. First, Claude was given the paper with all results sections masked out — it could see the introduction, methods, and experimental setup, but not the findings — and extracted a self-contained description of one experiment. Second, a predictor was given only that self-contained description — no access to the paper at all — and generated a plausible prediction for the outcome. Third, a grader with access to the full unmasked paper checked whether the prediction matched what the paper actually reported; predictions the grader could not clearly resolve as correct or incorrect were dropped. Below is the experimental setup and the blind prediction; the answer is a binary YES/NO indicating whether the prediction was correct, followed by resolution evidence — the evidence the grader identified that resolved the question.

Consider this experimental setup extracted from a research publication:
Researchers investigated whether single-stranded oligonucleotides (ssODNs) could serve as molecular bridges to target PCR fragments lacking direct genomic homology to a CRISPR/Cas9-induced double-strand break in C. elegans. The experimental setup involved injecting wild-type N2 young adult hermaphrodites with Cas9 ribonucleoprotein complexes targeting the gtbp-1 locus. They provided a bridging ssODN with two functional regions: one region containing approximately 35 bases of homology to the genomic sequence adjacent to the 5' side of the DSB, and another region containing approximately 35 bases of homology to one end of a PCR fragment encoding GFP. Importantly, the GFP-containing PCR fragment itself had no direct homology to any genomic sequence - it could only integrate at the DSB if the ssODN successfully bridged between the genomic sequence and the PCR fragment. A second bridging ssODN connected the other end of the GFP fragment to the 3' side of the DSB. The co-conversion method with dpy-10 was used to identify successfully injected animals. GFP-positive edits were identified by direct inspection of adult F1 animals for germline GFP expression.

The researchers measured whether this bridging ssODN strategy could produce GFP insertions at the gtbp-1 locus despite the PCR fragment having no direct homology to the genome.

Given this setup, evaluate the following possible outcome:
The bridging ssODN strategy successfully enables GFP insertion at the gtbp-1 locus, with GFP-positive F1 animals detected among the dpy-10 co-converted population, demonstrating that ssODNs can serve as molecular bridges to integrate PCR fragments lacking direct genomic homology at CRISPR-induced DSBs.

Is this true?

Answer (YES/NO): YES